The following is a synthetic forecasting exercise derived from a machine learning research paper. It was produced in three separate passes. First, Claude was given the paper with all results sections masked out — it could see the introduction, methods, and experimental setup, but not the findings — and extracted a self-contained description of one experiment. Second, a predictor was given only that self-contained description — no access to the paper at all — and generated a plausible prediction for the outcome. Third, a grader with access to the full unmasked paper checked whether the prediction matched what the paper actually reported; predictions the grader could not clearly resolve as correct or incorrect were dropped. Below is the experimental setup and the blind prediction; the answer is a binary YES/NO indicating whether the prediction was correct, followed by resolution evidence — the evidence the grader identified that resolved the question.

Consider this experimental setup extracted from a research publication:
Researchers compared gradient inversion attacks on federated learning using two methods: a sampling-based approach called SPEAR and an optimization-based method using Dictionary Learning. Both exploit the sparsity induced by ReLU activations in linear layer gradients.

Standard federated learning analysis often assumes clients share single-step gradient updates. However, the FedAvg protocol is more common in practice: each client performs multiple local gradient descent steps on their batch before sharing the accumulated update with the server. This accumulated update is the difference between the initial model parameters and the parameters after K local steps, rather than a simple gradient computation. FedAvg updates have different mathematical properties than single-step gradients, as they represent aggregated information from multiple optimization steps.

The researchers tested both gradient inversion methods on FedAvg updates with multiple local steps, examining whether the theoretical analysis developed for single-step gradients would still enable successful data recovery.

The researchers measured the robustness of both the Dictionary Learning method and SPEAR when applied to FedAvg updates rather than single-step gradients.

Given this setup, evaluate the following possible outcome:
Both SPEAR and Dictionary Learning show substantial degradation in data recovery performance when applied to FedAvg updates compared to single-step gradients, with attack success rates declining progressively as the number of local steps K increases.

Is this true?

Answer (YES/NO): NO